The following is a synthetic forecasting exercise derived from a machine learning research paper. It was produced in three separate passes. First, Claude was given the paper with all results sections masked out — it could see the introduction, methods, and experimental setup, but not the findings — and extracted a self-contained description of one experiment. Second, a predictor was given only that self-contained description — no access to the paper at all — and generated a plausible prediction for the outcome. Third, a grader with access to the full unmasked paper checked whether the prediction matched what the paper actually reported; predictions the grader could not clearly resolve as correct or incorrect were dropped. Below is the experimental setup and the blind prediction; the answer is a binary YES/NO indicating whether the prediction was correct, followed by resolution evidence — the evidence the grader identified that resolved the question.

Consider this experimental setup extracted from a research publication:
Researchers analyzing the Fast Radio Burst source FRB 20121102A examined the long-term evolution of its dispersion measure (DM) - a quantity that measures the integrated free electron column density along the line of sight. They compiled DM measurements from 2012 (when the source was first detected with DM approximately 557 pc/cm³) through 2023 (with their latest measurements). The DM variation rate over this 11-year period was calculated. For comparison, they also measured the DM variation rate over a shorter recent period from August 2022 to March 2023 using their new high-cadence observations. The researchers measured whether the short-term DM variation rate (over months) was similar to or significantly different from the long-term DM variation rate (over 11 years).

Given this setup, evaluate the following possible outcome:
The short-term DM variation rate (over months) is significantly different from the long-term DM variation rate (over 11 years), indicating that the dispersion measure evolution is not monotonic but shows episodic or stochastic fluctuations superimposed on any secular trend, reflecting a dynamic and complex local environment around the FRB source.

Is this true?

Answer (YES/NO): YES